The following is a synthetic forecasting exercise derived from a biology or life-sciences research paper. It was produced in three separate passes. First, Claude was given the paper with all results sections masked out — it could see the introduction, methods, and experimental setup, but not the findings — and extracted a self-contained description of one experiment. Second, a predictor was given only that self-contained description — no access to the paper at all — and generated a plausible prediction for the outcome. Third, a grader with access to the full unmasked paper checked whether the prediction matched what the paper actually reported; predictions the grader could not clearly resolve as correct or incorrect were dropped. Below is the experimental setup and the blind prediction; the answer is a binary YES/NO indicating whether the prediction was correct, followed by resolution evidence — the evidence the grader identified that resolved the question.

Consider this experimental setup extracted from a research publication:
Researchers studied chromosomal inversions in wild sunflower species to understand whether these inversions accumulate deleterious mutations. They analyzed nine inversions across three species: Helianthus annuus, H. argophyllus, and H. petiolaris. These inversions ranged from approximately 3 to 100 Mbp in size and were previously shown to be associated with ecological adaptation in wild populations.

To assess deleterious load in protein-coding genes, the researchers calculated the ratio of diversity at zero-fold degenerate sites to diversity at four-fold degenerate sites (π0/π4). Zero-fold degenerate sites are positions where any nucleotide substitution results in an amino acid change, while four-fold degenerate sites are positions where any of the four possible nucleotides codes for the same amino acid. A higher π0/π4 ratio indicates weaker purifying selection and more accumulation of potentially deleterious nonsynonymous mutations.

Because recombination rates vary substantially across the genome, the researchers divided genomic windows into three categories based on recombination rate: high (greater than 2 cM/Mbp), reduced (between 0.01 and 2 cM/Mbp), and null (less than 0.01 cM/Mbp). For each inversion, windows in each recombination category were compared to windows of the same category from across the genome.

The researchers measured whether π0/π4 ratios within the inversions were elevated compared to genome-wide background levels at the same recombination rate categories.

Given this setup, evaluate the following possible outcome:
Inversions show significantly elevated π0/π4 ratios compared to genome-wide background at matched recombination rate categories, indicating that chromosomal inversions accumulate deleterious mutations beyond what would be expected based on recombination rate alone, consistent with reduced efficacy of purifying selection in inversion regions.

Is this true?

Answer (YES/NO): NO